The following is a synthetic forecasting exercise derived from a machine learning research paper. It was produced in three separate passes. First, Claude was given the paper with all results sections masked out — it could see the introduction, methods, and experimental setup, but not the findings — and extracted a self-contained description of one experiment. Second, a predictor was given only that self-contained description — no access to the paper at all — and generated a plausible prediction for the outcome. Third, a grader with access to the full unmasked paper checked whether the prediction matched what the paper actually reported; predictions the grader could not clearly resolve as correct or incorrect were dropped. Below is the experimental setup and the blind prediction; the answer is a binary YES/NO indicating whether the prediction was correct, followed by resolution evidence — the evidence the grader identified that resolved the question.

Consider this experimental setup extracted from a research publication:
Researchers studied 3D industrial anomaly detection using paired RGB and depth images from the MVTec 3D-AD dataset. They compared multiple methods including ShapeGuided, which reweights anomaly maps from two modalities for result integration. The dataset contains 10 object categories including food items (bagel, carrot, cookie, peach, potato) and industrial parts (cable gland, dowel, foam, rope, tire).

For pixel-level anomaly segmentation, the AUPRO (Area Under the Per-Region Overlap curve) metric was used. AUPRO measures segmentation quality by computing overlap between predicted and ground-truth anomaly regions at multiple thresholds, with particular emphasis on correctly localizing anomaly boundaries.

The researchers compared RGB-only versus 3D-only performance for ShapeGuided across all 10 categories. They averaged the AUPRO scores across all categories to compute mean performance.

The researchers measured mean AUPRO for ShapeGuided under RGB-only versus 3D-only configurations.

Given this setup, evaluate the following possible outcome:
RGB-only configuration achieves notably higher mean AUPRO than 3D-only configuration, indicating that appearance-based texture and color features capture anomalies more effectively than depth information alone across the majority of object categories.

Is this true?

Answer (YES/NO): NO